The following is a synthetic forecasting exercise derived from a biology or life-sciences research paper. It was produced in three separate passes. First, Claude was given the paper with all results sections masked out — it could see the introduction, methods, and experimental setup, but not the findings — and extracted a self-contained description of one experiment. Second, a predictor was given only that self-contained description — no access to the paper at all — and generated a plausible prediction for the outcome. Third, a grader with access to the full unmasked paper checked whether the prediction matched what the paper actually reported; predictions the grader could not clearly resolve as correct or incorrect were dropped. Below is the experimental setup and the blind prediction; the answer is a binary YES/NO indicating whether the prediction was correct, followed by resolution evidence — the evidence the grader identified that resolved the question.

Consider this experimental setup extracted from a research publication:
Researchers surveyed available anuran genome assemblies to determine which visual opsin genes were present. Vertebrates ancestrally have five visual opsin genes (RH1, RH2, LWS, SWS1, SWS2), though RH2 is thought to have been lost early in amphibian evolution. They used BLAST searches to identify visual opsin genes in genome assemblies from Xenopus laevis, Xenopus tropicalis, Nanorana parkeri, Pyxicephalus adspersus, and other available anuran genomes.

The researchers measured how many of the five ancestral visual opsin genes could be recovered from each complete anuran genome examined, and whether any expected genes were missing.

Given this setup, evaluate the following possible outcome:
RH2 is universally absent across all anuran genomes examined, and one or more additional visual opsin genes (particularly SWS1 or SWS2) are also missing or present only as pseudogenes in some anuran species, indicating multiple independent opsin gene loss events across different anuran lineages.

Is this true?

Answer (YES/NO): NO